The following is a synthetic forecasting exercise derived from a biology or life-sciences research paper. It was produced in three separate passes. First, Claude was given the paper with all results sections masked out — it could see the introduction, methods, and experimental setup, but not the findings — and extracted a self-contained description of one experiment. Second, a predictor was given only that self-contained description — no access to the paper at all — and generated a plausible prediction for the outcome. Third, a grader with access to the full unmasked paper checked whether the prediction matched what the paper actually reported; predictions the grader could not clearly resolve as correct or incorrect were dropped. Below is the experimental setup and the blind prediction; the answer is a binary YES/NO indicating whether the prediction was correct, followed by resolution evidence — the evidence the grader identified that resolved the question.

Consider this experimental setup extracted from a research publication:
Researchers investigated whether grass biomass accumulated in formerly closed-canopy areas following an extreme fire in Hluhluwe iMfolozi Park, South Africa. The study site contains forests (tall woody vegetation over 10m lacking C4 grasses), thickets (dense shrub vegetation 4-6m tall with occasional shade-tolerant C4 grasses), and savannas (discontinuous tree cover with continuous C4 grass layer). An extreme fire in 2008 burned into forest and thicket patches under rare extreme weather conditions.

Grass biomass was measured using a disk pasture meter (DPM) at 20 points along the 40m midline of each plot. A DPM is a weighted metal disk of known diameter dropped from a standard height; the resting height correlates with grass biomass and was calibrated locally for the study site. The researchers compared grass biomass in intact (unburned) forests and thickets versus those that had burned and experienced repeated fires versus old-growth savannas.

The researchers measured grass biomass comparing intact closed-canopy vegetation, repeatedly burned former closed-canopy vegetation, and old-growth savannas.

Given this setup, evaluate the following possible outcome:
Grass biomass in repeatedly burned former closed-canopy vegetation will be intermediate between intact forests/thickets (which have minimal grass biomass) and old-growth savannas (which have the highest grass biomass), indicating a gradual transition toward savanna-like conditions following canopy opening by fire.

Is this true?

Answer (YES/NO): NO